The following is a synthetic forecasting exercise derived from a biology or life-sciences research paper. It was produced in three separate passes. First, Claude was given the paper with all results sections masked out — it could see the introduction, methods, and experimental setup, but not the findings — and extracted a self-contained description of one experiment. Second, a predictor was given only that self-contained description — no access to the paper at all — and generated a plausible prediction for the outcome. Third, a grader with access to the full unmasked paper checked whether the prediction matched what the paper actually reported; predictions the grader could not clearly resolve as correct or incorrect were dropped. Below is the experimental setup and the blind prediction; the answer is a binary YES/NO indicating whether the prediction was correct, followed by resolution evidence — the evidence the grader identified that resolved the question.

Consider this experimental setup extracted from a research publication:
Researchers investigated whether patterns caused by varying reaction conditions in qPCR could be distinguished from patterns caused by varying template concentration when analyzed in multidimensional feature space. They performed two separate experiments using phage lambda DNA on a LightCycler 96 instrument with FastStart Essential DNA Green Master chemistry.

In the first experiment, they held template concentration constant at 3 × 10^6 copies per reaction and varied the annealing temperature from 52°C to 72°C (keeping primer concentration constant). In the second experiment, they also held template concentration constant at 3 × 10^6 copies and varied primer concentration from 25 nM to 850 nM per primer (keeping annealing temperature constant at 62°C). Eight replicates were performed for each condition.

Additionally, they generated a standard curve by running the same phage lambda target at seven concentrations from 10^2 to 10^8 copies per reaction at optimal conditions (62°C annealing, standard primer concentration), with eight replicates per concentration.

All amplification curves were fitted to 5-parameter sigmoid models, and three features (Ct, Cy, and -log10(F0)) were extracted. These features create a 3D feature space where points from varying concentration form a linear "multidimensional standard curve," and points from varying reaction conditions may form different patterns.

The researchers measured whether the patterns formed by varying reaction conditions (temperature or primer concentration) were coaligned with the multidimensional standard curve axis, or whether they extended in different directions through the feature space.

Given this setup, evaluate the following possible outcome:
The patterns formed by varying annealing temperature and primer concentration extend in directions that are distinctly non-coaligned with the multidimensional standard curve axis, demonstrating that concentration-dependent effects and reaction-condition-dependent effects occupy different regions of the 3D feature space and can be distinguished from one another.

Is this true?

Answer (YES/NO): YES